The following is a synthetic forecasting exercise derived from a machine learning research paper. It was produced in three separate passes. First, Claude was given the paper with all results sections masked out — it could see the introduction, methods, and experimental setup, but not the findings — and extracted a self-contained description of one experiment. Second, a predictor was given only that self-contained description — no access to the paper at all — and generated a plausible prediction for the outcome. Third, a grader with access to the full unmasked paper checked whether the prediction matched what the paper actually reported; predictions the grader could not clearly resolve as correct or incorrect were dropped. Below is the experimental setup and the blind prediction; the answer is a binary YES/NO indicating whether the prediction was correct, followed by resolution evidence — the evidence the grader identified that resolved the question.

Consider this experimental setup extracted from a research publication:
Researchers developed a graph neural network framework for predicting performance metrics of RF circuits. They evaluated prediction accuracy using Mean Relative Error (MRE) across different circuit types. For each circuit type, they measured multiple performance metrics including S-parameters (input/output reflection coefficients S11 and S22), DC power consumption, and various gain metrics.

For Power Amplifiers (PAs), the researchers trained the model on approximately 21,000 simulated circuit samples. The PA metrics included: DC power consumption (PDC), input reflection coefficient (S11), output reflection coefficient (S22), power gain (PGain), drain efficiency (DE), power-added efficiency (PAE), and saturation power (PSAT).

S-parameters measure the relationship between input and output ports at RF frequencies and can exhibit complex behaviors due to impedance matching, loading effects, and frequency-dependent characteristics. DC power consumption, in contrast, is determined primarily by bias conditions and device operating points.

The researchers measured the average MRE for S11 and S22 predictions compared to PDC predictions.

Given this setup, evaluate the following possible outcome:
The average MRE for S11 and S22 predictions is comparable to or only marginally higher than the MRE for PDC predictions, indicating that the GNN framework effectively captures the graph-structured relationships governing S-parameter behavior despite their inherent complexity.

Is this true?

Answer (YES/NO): NO